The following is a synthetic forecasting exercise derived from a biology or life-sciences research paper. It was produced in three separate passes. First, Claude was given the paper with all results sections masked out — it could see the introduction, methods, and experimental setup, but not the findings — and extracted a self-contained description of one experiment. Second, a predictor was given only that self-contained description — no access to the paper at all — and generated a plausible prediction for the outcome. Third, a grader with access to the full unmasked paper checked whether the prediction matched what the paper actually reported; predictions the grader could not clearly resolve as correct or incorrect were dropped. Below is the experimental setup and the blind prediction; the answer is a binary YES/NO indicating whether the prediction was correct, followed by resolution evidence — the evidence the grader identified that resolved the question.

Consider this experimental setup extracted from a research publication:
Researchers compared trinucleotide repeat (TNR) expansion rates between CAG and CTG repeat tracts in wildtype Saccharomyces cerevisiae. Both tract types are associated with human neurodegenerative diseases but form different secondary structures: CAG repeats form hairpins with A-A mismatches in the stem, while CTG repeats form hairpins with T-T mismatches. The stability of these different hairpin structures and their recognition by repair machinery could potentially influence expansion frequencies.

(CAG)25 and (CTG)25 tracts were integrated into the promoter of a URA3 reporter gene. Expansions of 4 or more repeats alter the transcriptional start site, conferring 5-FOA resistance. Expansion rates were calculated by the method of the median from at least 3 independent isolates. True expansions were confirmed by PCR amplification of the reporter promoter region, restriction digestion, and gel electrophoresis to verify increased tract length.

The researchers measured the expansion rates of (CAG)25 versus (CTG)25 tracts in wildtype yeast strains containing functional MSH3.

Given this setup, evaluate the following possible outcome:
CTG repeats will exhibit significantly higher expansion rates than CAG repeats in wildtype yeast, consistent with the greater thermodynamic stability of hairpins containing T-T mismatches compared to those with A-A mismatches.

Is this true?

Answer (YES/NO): YES